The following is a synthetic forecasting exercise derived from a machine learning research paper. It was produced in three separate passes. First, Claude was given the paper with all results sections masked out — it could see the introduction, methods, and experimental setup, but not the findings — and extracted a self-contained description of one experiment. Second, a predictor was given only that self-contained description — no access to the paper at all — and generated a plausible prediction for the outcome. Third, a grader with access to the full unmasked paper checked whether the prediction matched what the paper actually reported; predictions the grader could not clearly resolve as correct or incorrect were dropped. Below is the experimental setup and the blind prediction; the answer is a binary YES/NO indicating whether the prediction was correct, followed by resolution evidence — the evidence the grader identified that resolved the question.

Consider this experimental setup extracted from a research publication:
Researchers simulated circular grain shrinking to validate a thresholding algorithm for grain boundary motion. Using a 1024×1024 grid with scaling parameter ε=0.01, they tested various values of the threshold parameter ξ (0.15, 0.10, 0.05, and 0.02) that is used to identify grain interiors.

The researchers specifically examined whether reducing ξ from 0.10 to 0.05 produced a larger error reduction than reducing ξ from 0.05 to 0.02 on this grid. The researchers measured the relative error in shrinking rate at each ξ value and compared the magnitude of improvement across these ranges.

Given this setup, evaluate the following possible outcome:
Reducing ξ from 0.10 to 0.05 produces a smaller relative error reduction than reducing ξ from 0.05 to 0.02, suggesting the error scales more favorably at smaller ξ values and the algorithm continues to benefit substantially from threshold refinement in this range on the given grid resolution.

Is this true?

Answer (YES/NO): NO